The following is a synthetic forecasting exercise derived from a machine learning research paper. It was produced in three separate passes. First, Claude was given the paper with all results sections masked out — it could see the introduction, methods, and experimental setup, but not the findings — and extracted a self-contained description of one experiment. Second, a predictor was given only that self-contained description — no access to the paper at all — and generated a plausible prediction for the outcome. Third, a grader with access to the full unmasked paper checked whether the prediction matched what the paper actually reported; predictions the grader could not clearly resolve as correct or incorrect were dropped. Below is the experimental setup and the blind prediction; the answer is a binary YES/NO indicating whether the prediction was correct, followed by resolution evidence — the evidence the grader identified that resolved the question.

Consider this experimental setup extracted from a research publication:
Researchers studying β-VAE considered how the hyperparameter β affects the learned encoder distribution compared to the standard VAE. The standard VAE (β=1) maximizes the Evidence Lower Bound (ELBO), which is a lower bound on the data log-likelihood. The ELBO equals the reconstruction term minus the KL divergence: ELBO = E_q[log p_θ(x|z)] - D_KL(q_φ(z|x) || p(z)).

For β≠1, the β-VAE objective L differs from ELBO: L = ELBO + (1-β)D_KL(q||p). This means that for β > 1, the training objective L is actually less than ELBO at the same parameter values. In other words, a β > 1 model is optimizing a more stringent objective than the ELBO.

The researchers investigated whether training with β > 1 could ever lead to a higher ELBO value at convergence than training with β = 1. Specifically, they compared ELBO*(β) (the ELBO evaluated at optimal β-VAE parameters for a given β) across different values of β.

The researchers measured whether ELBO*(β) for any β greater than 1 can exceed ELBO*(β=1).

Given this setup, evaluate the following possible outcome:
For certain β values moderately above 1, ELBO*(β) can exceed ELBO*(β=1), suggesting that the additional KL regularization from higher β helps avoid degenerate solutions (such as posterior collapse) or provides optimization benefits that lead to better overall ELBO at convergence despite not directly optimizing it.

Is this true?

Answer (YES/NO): NO